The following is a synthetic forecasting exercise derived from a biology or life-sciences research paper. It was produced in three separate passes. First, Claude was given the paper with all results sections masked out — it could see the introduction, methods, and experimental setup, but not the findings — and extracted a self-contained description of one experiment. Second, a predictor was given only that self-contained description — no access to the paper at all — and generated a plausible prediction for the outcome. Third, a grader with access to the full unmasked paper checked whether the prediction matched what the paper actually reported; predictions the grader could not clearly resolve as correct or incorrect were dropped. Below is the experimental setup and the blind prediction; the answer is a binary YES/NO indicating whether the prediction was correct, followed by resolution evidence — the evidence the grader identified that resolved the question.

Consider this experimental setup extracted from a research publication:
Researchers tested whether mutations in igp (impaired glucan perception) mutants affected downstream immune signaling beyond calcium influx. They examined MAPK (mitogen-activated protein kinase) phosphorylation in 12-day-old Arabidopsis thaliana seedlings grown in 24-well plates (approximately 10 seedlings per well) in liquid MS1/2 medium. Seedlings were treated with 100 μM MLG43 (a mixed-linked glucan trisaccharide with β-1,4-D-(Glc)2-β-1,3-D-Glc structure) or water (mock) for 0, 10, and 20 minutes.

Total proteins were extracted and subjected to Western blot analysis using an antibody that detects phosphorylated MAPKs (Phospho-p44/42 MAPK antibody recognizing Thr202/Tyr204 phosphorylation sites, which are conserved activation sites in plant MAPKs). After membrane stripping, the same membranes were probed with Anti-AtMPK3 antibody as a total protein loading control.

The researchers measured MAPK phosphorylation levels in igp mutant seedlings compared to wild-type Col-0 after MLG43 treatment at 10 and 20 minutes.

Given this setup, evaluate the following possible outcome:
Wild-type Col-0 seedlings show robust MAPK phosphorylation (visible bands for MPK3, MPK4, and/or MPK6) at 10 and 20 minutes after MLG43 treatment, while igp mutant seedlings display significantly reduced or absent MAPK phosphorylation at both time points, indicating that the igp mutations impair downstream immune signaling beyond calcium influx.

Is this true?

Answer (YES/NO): YES